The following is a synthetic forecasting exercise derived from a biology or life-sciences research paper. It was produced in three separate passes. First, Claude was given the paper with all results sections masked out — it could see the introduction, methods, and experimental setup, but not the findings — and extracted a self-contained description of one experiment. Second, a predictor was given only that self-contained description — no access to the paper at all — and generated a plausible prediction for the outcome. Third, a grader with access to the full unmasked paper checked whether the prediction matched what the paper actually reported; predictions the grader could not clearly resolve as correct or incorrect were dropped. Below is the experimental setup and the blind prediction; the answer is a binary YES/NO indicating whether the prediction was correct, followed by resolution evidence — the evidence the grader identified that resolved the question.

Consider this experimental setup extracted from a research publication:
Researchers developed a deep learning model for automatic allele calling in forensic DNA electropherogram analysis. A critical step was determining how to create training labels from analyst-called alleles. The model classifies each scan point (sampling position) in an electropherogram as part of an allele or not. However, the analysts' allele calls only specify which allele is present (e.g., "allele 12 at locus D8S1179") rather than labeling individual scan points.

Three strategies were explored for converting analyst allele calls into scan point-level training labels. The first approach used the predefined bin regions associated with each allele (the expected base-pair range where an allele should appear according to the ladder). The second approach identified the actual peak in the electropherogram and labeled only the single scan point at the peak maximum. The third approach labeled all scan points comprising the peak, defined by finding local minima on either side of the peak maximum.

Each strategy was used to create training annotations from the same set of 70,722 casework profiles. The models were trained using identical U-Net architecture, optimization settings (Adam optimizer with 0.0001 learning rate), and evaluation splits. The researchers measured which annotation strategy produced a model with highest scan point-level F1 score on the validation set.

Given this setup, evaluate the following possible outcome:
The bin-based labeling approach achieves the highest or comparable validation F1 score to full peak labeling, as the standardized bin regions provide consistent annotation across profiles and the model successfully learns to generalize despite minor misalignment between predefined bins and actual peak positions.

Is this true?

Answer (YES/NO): NO